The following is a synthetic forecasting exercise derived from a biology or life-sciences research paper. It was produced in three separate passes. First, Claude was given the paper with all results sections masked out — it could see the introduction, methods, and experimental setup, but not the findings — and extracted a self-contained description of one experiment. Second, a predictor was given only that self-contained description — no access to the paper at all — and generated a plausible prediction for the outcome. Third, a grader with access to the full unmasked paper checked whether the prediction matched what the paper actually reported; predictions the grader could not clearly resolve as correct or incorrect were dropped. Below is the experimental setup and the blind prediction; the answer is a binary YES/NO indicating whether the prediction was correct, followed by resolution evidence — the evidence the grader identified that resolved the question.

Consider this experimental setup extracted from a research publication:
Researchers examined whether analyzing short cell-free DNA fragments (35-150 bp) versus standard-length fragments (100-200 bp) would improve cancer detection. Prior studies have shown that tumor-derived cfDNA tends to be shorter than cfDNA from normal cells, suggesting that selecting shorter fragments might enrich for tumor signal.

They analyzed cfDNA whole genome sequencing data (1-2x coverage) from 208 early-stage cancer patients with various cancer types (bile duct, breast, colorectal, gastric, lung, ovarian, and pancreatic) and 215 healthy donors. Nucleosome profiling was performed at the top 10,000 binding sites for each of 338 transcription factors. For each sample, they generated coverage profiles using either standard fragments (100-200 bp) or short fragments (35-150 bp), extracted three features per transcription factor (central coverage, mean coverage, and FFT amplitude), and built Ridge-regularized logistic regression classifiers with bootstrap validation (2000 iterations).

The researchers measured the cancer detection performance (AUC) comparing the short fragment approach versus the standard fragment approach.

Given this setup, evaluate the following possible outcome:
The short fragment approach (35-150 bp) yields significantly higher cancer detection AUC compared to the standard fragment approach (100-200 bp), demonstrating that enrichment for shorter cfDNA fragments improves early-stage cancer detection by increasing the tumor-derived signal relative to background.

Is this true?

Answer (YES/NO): NO